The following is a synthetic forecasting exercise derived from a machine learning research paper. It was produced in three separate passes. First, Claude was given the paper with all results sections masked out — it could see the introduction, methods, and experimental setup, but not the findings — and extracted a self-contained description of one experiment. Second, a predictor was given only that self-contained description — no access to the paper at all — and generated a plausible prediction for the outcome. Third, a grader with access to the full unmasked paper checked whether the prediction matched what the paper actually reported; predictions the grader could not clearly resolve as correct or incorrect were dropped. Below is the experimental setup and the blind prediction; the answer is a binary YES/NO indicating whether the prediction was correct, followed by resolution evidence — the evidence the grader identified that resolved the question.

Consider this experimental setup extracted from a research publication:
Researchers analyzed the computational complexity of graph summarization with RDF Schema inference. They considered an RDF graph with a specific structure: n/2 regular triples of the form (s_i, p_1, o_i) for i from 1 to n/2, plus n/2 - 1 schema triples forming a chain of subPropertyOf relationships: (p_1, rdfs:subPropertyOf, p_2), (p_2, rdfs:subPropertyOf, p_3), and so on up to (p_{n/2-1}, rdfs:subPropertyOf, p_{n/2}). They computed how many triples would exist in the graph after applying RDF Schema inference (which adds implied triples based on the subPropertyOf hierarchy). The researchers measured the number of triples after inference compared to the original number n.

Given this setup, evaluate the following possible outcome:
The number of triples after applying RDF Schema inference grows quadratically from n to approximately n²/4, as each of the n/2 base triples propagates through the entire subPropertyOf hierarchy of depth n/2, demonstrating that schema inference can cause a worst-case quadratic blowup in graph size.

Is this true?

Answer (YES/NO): YES